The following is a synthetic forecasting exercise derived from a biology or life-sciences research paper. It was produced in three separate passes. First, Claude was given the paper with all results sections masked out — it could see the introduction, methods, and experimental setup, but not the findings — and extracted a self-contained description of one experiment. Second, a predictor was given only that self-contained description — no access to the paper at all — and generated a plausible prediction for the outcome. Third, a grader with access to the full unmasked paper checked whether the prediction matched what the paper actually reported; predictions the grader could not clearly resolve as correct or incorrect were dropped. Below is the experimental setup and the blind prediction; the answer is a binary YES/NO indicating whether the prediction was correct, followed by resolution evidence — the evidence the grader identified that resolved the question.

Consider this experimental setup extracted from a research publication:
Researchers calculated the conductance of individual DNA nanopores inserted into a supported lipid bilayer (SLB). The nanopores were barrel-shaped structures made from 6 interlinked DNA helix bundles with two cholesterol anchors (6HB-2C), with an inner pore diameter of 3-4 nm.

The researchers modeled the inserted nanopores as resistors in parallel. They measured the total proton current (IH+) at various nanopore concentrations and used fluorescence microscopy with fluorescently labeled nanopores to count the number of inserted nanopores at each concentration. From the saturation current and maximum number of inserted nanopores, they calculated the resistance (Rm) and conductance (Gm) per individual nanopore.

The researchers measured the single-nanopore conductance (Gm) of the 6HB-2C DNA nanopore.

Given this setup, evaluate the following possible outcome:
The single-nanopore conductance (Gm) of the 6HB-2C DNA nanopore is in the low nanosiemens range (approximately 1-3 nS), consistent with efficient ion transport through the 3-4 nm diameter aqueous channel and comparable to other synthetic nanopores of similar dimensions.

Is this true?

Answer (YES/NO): NO